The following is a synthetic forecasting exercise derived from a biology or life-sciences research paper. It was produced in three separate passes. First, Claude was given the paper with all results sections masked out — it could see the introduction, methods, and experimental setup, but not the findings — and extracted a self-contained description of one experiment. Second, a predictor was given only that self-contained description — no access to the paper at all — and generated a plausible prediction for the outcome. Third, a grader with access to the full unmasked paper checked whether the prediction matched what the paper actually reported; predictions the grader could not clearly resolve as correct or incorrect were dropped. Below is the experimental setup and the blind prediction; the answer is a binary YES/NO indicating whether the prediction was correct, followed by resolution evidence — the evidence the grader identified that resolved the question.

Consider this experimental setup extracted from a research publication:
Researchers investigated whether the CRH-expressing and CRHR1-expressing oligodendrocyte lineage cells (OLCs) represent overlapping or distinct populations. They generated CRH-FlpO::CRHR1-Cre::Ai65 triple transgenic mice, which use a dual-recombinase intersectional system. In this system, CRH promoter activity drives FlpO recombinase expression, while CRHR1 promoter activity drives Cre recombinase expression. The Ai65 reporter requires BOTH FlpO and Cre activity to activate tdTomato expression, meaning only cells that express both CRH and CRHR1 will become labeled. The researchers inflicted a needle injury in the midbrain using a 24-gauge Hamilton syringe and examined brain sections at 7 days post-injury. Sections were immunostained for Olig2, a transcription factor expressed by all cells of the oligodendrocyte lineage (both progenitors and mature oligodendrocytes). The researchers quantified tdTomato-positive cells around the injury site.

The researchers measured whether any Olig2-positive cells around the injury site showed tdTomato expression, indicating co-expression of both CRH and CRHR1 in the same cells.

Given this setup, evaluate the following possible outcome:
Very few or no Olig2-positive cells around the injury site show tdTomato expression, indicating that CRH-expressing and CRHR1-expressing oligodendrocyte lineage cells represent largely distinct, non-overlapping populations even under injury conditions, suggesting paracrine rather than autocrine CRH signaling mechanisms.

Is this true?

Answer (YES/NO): YES